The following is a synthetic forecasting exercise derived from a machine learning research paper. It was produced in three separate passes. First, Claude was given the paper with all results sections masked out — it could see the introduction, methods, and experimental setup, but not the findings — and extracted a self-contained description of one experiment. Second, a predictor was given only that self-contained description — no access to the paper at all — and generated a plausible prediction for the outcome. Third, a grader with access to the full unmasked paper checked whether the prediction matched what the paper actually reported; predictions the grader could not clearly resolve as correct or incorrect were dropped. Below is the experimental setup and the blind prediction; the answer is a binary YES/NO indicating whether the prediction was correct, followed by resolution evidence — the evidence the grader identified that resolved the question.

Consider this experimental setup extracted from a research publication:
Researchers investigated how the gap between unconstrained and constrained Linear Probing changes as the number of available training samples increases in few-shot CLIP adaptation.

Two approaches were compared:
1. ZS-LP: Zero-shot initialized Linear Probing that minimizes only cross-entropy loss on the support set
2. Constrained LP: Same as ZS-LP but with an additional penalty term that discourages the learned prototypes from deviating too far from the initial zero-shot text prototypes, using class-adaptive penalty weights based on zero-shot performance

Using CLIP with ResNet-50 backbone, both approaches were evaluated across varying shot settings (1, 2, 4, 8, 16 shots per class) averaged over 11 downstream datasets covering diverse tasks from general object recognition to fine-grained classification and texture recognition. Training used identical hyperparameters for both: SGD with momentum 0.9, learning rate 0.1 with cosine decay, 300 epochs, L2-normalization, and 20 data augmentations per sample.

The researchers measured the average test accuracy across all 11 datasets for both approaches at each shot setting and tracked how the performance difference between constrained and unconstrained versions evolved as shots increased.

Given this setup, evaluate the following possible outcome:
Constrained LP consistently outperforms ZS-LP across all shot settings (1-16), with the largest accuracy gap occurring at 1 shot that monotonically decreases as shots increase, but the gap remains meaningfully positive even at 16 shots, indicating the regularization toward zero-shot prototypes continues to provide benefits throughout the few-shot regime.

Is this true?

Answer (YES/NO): NO